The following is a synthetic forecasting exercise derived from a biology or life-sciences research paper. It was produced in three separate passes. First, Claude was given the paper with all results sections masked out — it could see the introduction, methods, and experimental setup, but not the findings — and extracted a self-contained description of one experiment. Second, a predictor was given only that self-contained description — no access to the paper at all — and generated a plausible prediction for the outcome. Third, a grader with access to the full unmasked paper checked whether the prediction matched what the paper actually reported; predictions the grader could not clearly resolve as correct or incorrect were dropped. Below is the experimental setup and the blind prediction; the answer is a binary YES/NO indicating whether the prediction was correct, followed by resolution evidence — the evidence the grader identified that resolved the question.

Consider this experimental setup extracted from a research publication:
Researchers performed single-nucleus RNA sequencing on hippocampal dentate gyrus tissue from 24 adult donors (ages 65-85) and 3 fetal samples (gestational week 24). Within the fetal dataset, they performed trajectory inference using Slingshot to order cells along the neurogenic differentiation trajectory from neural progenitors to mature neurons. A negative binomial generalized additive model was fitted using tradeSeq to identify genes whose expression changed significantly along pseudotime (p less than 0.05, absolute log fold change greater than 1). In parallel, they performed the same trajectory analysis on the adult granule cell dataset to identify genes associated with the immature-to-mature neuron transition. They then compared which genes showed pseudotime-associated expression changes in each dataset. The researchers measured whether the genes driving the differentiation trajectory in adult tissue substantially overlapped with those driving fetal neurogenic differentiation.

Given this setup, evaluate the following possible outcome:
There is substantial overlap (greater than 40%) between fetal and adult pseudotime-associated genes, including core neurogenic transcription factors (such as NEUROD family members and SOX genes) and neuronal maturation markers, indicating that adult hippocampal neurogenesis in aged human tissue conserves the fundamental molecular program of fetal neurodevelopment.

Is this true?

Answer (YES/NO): NO